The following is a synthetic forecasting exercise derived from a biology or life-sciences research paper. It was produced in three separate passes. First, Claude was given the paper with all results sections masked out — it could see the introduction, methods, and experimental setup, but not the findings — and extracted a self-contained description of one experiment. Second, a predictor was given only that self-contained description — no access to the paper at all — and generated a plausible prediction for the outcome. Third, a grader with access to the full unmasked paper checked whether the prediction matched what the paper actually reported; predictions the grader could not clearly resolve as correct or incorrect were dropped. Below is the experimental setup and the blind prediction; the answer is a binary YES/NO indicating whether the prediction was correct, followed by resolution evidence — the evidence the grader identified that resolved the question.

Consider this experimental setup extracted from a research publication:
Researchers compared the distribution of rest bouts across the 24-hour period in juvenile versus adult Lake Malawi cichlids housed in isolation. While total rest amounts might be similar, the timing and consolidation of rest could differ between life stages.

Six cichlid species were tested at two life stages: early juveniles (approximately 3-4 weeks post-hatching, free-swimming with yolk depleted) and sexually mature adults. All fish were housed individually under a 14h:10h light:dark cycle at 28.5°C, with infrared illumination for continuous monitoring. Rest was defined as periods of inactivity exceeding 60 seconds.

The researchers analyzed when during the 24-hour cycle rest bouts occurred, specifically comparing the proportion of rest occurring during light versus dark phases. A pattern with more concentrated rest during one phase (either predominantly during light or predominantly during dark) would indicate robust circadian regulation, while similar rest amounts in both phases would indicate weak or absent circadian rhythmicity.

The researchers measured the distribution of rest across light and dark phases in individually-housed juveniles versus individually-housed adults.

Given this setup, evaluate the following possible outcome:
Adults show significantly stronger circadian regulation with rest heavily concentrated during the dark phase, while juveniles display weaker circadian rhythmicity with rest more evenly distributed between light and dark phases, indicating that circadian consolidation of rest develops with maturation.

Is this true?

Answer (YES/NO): NO